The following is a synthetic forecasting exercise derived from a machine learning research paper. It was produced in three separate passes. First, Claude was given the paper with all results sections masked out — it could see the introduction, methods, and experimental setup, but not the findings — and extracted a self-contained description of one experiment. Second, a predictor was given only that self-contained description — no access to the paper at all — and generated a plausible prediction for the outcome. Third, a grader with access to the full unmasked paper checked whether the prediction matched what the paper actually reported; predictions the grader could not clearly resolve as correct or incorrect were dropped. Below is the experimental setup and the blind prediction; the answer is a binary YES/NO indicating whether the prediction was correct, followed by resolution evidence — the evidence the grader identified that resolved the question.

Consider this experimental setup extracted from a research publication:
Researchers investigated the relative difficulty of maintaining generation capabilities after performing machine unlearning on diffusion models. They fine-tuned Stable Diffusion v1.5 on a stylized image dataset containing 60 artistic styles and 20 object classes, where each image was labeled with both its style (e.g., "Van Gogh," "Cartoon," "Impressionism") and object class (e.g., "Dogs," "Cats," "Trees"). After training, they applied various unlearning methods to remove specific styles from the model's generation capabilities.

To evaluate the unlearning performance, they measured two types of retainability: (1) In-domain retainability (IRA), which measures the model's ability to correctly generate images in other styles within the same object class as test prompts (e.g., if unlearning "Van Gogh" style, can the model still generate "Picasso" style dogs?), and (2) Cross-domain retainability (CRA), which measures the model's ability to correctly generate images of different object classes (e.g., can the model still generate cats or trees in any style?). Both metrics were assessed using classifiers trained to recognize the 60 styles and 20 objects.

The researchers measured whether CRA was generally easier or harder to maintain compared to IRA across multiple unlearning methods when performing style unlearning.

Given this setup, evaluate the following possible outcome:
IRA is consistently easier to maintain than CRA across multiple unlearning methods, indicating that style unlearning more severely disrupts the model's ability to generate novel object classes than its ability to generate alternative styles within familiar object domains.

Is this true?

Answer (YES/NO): NO